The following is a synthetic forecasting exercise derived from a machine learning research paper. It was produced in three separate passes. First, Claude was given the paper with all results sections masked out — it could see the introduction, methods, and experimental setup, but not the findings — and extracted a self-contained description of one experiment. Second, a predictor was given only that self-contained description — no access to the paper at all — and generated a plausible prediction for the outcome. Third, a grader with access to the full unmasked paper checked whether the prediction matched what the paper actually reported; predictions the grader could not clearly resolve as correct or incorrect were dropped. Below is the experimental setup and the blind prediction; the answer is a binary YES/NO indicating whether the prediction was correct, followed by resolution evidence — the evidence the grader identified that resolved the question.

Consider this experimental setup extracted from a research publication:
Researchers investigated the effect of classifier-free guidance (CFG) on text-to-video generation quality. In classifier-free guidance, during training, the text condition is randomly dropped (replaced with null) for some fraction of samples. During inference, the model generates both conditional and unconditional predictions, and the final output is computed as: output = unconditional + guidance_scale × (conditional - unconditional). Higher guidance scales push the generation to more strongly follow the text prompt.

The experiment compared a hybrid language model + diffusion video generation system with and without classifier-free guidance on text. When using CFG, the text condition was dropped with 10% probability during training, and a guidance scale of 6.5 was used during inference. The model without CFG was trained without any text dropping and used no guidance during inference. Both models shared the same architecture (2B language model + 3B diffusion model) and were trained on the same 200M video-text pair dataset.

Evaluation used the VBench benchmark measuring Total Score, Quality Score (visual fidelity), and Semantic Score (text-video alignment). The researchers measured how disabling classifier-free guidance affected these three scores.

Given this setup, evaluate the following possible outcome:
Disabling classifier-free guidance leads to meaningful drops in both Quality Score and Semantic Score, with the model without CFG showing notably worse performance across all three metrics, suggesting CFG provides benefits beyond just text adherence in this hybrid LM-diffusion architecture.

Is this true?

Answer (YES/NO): NO